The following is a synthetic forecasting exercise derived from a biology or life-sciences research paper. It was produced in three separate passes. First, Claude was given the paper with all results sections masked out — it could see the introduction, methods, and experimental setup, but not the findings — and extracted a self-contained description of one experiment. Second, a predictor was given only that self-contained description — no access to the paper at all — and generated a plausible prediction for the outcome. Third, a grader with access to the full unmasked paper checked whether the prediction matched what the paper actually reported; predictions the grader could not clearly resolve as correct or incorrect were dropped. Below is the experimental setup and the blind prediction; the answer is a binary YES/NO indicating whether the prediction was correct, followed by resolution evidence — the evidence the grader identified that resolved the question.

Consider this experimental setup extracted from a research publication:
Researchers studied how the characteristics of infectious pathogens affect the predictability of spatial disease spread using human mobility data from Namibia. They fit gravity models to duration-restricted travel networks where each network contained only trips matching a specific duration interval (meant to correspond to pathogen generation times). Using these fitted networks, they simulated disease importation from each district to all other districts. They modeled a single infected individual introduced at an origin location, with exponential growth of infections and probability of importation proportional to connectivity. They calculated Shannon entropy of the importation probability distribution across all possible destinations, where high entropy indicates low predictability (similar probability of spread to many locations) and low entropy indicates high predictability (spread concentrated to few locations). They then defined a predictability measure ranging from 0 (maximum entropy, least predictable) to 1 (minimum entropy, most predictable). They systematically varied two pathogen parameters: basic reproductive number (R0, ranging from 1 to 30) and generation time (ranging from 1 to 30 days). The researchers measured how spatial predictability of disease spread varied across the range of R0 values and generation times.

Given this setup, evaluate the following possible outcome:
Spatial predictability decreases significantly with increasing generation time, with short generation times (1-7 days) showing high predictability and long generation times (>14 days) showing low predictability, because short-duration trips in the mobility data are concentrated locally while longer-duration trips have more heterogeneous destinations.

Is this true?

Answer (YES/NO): NO